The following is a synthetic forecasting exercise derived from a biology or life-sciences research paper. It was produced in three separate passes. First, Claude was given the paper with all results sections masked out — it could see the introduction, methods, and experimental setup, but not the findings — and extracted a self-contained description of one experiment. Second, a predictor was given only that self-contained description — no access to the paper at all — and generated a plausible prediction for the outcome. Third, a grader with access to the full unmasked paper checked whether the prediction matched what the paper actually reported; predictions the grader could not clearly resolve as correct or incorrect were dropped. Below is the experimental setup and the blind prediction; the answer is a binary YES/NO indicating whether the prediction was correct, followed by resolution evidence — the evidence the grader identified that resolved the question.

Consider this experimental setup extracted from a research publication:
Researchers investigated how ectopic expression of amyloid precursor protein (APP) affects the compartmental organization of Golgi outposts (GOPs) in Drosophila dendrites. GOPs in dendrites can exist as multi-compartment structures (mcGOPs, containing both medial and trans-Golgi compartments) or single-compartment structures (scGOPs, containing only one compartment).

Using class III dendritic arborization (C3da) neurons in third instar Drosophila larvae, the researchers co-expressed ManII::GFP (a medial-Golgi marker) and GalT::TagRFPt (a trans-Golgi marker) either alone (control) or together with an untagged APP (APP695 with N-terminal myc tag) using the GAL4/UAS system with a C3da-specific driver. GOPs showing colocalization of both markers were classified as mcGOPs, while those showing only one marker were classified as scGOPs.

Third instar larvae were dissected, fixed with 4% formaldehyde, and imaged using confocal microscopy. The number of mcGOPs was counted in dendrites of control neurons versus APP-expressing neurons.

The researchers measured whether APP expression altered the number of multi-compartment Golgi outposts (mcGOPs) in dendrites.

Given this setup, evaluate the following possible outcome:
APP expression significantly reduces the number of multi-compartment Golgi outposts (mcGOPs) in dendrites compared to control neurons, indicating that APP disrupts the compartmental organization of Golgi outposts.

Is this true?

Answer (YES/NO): NO